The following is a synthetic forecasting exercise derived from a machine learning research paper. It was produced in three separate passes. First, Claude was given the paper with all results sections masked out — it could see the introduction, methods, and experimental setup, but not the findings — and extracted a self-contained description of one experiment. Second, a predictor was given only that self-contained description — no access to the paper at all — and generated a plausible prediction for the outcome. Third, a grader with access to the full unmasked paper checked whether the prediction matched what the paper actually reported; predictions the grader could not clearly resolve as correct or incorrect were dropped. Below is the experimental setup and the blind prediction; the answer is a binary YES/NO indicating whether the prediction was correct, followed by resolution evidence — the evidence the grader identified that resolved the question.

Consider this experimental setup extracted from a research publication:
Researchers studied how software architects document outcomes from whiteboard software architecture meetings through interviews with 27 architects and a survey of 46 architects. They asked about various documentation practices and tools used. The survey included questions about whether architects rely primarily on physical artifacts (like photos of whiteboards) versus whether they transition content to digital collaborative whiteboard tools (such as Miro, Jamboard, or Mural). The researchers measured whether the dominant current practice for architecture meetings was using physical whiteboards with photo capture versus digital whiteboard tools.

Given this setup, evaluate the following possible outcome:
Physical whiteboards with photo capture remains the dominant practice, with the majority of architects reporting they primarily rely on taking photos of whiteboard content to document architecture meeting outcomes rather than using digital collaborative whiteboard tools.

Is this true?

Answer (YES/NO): YES